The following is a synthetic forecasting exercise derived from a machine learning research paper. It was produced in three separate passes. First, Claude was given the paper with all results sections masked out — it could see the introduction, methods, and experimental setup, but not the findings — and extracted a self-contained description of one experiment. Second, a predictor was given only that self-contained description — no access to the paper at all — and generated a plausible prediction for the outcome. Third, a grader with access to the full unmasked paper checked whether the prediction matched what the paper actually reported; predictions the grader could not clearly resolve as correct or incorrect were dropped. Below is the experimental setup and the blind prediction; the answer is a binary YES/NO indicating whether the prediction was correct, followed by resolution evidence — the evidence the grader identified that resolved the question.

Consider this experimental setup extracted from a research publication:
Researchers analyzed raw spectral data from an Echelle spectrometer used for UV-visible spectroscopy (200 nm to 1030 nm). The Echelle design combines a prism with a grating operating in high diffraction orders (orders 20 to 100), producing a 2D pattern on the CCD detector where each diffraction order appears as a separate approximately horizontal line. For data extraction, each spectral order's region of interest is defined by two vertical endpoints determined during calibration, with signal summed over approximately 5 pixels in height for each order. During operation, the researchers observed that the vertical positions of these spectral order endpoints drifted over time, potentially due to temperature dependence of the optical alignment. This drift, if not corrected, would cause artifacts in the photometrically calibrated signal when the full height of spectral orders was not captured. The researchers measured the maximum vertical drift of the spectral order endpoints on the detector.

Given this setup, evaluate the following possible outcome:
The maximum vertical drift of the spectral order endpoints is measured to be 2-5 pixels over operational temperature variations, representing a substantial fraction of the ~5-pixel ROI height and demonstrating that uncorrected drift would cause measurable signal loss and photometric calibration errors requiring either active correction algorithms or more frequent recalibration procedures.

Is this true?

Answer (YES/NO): NO